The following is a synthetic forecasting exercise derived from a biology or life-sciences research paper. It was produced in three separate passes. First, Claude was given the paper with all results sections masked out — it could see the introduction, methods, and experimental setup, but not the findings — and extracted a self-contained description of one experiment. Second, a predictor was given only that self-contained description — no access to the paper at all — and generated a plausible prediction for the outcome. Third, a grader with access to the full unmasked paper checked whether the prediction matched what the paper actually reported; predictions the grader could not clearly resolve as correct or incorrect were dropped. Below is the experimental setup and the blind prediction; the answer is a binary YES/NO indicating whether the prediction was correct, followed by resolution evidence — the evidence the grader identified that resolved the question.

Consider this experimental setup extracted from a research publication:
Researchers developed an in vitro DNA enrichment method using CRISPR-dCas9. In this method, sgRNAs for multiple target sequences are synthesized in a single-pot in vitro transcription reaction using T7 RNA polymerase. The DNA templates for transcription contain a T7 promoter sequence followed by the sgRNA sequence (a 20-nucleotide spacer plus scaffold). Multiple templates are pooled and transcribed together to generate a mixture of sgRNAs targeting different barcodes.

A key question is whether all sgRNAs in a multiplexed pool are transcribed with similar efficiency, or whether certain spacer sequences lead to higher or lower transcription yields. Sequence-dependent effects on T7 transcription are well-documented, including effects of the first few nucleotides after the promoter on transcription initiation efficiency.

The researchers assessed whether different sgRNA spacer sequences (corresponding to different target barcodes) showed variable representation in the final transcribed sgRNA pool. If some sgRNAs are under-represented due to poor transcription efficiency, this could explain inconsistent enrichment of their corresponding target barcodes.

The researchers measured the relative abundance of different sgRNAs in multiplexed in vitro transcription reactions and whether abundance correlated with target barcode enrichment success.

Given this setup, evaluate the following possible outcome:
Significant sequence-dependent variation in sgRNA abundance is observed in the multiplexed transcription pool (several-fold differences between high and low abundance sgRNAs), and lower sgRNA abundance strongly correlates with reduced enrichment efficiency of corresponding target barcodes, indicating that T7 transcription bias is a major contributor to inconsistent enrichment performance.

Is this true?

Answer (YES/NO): NO